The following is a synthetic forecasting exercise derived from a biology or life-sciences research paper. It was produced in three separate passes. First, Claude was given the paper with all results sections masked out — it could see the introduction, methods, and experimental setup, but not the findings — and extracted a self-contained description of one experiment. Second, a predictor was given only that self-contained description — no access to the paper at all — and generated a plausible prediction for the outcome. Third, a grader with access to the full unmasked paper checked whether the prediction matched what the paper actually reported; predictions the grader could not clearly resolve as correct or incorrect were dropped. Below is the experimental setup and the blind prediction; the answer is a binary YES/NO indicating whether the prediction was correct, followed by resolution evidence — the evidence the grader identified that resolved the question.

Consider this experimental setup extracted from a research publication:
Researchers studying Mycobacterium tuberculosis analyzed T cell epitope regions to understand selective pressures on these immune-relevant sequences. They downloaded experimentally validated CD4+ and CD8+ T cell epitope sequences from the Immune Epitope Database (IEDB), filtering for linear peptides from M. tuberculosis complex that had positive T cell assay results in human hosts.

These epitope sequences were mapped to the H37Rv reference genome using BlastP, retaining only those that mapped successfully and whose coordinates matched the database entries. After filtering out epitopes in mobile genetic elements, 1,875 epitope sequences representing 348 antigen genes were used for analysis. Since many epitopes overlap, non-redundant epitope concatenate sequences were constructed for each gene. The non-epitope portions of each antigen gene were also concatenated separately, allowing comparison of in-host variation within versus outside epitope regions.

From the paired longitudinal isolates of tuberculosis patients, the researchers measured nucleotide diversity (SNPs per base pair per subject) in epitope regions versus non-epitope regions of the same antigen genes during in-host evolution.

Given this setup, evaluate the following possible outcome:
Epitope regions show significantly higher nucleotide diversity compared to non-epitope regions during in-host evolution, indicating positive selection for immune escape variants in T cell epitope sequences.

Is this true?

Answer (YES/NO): NO